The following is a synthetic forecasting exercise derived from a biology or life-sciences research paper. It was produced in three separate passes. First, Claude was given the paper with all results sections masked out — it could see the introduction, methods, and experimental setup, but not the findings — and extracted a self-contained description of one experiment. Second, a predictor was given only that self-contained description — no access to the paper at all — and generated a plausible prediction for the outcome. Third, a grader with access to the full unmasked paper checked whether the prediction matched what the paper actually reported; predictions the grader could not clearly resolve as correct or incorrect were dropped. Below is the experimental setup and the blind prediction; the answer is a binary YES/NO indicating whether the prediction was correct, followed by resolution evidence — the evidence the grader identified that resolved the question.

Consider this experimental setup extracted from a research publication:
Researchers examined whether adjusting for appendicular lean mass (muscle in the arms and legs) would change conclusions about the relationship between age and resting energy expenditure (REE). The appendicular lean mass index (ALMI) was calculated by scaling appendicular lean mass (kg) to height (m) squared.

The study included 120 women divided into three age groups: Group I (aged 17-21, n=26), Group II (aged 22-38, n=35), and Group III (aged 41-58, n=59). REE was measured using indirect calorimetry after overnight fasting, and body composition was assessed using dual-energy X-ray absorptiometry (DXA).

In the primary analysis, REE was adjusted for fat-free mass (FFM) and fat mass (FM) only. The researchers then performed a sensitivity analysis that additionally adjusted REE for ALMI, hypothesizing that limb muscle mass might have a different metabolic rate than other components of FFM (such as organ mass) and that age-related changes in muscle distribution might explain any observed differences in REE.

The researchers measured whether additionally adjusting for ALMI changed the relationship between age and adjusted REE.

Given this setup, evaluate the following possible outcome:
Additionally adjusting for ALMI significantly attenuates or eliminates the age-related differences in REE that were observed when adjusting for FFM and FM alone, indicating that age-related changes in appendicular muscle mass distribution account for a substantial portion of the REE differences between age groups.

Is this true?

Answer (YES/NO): NO